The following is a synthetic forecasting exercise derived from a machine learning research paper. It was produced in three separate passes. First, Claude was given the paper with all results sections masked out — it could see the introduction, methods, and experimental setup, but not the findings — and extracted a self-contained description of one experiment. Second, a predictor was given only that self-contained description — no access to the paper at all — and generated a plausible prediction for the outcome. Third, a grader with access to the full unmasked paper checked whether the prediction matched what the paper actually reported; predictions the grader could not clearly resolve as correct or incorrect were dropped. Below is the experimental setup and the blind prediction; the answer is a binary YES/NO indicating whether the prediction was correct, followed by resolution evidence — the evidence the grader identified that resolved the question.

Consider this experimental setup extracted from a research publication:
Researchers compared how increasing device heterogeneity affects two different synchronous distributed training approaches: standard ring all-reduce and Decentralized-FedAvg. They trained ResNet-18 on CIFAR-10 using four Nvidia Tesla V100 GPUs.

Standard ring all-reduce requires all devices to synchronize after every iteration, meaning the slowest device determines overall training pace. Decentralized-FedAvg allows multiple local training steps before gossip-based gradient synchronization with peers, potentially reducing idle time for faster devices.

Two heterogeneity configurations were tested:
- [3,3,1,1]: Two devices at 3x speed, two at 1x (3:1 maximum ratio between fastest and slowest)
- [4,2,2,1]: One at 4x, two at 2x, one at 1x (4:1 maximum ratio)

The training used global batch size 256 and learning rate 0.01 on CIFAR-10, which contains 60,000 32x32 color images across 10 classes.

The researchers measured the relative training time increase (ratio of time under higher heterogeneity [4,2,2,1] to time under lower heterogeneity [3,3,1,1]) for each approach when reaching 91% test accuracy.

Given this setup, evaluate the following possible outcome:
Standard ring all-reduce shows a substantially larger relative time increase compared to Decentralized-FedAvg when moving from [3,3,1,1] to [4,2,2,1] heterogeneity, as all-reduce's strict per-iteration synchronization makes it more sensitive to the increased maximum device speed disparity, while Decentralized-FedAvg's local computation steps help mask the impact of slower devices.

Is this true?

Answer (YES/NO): NO